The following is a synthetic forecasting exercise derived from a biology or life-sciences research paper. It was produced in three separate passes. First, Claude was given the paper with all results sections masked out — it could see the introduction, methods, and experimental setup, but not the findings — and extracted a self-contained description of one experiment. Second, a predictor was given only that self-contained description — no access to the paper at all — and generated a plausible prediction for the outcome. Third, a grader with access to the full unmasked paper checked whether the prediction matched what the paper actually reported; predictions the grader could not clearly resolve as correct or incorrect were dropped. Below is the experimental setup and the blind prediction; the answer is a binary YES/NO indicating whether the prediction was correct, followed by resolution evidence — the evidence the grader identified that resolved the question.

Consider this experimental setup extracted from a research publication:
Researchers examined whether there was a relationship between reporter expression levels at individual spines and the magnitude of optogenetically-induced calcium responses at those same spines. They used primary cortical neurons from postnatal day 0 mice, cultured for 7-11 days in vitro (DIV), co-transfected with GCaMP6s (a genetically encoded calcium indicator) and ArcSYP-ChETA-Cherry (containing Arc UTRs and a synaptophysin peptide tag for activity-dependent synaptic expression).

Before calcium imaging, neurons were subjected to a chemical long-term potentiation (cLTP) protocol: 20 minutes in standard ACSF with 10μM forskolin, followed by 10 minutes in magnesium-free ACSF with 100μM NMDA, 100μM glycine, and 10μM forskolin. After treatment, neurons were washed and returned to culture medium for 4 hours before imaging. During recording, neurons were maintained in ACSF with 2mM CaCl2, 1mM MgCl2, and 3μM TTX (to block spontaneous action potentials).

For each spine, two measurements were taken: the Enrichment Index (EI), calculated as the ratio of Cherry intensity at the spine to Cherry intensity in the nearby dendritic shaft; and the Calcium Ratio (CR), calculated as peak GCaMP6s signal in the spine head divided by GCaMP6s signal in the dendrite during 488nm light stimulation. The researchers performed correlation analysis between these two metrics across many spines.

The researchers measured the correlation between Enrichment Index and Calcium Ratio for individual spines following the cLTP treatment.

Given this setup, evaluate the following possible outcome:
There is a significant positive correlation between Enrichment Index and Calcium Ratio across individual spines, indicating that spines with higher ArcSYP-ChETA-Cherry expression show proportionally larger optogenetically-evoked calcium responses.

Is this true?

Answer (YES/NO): YES